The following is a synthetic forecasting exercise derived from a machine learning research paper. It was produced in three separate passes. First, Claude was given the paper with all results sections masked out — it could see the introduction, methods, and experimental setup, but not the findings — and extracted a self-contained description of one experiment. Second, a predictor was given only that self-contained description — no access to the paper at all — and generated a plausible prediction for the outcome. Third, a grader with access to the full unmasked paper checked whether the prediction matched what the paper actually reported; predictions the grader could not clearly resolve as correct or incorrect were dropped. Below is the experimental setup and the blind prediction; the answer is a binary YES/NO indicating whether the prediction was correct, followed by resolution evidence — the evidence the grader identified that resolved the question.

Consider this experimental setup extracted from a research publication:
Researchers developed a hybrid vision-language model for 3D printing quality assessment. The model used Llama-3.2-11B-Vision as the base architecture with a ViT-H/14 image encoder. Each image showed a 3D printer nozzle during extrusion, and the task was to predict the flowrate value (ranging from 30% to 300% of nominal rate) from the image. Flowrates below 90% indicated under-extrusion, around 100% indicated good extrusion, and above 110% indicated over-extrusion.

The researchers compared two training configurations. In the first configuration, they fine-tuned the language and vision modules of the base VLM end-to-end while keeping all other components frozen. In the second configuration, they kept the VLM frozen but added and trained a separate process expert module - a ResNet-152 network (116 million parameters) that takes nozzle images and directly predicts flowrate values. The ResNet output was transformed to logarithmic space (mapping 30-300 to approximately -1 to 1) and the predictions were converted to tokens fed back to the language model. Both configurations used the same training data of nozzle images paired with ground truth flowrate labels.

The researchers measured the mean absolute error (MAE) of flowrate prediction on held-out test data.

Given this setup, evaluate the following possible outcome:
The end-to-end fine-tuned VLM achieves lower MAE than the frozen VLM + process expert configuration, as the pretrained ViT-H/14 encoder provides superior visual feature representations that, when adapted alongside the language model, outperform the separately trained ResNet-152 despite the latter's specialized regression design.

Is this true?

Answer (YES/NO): NO